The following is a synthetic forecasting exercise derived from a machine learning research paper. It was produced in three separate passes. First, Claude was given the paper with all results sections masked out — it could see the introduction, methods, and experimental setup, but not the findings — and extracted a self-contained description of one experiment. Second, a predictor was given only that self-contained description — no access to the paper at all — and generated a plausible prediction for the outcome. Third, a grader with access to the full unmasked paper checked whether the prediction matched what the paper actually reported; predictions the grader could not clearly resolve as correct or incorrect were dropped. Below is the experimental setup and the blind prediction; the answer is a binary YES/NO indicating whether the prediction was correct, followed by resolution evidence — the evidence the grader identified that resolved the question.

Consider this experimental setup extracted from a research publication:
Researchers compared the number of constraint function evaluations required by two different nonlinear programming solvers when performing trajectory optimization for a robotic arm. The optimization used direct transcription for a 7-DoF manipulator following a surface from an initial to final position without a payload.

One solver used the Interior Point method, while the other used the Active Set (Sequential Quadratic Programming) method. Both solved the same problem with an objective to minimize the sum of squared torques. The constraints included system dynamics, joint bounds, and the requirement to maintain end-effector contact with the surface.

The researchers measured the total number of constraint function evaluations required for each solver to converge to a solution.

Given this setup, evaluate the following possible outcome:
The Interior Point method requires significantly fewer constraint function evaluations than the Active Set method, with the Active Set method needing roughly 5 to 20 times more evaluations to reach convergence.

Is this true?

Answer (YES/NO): NO